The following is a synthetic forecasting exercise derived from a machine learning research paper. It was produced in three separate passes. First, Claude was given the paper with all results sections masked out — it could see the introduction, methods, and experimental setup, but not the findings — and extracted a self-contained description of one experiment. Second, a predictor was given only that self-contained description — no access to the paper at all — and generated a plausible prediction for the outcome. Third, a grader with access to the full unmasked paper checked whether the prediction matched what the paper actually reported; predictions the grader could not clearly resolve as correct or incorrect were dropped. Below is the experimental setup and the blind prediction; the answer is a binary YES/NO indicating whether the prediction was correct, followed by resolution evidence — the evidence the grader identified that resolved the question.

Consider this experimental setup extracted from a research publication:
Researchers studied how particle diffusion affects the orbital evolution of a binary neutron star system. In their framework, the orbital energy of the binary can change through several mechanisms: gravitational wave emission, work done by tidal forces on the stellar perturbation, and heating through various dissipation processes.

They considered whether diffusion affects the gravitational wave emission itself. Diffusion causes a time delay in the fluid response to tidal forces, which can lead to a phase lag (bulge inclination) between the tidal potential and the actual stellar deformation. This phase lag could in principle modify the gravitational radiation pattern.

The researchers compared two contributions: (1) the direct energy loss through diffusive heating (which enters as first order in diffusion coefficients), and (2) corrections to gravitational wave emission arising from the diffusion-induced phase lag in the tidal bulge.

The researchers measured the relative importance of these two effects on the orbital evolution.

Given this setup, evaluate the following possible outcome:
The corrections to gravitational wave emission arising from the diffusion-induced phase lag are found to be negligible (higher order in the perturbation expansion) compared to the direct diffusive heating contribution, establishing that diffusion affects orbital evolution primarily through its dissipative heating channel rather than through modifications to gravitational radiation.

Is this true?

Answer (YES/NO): YES